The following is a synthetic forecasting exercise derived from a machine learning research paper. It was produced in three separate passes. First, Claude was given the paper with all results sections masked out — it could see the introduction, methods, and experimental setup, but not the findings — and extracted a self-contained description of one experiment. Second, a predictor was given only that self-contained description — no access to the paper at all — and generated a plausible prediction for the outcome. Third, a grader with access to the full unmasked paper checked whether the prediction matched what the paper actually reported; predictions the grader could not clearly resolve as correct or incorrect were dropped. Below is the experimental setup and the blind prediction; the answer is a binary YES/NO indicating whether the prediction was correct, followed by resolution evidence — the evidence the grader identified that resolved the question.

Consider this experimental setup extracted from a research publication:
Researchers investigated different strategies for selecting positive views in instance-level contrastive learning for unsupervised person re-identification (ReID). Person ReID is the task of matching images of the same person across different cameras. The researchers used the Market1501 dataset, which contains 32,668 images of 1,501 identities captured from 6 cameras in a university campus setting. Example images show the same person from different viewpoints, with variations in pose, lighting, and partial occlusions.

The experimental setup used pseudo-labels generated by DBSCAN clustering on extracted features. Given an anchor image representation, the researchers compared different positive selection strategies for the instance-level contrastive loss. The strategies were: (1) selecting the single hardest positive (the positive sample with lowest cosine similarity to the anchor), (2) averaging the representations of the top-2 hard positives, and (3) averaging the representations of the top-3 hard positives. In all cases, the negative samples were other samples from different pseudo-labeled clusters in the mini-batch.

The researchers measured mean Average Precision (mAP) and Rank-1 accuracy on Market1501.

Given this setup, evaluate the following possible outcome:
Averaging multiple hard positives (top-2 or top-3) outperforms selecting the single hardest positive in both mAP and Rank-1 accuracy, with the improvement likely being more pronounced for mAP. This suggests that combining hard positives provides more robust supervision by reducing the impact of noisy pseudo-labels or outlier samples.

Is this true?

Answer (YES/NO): NO